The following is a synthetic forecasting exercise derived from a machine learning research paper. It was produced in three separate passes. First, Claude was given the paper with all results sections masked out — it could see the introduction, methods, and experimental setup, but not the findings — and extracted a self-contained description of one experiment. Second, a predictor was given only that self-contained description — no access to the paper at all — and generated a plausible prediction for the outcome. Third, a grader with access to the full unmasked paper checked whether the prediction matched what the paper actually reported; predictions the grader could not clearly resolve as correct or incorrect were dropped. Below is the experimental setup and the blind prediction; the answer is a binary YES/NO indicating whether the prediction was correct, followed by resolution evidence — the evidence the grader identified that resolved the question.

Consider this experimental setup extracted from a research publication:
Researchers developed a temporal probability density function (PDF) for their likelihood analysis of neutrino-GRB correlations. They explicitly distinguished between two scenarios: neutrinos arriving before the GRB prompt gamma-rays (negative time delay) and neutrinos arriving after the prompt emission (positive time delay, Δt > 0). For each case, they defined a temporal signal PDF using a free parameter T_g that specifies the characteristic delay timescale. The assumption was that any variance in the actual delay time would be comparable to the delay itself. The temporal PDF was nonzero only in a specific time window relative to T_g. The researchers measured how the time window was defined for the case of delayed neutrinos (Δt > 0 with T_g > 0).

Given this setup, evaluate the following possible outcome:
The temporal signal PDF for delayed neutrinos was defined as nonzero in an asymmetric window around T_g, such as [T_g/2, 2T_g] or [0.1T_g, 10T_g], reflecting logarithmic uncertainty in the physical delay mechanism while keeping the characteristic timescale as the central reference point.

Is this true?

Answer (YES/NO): NO